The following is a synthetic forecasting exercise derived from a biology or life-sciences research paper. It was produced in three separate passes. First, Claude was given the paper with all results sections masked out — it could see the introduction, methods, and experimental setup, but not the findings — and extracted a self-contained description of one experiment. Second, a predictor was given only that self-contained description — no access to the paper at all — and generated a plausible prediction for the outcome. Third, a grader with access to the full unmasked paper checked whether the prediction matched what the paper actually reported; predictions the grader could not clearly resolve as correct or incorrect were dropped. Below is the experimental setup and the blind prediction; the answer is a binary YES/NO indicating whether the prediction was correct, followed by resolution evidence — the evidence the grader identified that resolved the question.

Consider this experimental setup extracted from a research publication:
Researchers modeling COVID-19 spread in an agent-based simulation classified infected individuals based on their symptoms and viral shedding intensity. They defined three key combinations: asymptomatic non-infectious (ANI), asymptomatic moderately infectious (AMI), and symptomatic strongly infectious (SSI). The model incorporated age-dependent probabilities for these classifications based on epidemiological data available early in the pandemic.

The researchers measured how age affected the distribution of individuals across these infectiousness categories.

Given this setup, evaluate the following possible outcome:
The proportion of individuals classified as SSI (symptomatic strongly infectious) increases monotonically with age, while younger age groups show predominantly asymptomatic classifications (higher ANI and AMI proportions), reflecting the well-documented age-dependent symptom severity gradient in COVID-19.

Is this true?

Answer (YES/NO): YES